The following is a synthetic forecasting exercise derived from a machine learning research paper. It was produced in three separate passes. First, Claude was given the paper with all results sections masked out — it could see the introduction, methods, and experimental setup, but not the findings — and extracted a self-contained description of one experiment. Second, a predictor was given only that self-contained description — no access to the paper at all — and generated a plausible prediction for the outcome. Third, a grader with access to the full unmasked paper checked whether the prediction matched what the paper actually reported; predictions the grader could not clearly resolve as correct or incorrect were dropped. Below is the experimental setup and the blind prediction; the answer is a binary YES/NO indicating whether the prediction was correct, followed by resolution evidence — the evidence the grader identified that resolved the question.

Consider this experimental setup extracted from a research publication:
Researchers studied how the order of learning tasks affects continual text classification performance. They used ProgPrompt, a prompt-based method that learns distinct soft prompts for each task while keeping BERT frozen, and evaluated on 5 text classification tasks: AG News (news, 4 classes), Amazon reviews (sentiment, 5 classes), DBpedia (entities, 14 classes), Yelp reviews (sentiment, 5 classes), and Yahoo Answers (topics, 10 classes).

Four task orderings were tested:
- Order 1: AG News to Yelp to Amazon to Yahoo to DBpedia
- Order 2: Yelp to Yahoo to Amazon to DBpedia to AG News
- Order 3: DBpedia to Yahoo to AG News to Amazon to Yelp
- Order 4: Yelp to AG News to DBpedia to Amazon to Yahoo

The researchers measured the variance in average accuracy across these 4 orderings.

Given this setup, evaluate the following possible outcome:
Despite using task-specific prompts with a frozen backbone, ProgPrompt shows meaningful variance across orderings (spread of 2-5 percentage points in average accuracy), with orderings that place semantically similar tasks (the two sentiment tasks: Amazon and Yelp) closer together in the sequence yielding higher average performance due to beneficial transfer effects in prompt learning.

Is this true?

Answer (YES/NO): NO